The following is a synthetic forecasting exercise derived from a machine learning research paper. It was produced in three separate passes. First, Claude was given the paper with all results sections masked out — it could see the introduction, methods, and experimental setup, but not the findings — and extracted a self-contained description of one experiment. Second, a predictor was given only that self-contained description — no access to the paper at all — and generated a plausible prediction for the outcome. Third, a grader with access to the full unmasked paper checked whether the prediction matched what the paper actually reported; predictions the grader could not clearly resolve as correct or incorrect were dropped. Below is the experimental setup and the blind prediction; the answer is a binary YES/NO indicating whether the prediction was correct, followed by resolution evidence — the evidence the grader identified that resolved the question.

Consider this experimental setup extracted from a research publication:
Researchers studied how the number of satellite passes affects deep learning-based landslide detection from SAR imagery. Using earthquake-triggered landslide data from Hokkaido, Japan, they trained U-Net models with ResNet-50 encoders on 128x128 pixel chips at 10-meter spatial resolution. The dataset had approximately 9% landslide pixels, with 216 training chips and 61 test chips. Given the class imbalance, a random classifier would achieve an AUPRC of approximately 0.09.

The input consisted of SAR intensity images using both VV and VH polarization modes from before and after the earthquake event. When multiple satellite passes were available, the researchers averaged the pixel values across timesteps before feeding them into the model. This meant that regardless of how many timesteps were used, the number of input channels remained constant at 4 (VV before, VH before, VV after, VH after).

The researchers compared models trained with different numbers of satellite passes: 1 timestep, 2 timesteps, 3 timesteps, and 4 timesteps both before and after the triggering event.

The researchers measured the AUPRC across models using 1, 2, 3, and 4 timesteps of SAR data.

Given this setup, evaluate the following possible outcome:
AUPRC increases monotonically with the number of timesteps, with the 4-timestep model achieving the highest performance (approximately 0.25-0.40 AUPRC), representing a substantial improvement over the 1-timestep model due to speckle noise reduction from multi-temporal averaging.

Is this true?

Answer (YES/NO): NO